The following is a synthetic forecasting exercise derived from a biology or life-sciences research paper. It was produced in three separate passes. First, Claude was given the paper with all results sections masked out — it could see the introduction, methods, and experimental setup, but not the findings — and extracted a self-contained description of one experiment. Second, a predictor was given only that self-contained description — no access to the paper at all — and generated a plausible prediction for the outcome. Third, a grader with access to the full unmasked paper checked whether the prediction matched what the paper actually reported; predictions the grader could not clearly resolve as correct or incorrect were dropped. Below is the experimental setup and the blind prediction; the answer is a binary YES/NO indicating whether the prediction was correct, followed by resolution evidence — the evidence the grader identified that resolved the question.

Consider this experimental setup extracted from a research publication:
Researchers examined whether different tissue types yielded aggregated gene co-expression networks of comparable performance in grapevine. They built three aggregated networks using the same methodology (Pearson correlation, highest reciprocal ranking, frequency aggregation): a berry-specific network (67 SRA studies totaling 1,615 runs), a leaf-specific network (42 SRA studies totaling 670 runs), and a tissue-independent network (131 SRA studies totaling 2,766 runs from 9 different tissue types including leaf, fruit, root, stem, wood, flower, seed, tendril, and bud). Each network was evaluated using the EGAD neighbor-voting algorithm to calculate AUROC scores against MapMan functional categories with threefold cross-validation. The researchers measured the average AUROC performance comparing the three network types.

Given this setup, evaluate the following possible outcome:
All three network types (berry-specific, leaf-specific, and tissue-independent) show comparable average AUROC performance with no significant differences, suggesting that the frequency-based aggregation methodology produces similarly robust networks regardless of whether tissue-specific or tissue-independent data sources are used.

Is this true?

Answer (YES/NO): NO